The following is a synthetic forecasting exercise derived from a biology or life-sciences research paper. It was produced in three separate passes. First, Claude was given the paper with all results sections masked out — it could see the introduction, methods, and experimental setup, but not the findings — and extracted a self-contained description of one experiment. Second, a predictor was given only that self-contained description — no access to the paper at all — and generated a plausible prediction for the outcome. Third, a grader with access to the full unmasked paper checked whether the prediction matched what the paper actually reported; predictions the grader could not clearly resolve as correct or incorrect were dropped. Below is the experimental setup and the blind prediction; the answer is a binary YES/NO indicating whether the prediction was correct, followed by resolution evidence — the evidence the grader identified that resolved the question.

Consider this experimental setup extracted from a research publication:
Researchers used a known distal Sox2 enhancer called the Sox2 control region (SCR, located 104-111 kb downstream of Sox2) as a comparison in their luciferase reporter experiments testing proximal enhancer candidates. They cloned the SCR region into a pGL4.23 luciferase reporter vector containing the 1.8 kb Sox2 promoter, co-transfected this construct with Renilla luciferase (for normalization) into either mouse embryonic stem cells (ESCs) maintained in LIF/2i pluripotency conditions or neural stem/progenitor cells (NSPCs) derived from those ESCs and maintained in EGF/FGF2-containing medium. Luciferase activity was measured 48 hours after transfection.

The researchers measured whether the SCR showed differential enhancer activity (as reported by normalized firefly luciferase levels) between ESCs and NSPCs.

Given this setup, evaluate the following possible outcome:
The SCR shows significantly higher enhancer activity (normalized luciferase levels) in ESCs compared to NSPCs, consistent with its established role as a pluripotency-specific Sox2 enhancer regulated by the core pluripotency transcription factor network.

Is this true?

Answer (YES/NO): YES